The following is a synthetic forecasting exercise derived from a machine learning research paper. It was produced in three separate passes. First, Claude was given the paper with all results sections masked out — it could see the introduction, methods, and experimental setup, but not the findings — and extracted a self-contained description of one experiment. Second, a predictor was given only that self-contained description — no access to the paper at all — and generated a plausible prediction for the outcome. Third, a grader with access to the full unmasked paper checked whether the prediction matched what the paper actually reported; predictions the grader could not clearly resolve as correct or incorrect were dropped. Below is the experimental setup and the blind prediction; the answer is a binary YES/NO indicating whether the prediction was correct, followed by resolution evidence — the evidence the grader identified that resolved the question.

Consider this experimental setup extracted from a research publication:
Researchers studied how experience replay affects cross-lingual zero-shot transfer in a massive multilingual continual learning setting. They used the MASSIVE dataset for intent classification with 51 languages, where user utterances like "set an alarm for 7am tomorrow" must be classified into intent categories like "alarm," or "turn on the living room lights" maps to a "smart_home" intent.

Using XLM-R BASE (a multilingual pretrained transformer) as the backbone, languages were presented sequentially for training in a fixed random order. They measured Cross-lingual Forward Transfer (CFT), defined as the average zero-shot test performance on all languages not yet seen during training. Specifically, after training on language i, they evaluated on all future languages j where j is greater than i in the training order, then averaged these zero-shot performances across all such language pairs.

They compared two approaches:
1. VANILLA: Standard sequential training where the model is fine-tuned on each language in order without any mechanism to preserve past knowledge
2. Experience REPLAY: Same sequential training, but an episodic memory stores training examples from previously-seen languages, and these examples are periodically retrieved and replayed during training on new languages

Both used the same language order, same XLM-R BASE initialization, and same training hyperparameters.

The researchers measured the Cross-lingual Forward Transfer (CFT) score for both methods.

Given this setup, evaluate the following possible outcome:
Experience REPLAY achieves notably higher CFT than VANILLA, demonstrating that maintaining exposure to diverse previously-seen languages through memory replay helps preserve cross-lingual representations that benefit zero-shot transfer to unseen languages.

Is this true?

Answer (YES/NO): NO